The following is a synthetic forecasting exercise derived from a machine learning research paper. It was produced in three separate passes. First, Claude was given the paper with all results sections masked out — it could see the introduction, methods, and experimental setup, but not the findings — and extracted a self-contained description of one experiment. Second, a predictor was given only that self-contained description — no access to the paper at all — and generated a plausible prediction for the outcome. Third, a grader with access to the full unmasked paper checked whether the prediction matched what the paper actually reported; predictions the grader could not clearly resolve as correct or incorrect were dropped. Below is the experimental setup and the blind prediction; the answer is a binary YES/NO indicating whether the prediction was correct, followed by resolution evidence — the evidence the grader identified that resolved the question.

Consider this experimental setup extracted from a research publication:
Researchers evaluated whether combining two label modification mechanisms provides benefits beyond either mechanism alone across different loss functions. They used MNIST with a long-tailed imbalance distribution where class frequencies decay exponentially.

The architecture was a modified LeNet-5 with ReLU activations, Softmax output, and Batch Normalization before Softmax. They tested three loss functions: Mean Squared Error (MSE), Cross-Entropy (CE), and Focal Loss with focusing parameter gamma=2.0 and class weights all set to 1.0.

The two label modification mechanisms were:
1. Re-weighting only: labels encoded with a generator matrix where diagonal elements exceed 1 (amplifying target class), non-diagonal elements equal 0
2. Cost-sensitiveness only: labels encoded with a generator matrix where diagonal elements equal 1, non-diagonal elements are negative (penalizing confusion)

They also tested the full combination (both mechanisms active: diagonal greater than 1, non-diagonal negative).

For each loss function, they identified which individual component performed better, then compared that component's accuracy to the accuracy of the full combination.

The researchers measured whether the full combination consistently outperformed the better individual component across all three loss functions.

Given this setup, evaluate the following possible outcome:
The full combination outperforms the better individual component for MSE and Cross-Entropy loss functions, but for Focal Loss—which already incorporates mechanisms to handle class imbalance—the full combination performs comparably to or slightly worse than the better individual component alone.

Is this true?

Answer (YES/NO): NO